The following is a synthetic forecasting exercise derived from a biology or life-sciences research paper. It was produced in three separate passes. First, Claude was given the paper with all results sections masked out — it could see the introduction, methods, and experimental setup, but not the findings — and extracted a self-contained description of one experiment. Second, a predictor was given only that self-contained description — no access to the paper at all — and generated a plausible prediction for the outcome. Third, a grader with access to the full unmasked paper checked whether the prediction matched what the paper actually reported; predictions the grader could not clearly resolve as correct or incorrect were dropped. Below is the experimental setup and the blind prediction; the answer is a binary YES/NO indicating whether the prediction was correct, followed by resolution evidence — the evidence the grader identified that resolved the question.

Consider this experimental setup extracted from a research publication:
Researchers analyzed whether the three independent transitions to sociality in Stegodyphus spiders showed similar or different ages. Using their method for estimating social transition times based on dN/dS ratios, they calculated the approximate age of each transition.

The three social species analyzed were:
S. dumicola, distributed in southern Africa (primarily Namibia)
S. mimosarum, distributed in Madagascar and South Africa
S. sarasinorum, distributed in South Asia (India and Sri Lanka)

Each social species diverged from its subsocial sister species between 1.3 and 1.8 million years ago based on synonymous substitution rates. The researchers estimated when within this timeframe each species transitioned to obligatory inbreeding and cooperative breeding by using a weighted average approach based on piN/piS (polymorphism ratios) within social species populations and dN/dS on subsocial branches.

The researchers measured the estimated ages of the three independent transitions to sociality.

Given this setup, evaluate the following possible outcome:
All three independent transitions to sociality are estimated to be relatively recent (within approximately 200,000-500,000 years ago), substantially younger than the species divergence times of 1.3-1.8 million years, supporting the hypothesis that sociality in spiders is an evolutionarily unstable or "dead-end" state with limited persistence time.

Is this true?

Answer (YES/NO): NO